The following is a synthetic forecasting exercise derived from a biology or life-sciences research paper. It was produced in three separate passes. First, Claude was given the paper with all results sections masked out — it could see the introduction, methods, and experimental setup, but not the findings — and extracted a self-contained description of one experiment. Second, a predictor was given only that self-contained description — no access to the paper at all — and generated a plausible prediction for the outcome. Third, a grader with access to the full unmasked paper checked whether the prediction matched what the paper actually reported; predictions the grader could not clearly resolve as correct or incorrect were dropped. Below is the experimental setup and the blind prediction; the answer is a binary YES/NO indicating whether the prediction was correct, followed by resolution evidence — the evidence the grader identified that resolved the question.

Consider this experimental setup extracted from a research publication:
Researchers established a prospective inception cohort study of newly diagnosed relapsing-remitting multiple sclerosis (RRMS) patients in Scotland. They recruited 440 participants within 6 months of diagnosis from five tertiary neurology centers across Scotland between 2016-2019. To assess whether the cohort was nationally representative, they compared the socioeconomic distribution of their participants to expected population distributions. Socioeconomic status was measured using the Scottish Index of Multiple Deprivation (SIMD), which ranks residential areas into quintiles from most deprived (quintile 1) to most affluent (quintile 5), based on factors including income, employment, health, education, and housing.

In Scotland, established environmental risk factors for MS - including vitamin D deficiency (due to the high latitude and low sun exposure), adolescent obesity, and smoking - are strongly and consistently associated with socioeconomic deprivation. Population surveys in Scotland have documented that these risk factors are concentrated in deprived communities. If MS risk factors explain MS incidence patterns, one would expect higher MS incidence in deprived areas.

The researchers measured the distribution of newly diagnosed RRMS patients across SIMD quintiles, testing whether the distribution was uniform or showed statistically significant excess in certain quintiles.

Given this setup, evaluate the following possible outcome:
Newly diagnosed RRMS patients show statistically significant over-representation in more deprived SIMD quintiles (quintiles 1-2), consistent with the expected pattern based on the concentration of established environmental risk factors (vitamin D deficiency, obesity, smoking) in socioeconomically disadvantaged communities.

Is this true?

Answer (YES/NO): NO